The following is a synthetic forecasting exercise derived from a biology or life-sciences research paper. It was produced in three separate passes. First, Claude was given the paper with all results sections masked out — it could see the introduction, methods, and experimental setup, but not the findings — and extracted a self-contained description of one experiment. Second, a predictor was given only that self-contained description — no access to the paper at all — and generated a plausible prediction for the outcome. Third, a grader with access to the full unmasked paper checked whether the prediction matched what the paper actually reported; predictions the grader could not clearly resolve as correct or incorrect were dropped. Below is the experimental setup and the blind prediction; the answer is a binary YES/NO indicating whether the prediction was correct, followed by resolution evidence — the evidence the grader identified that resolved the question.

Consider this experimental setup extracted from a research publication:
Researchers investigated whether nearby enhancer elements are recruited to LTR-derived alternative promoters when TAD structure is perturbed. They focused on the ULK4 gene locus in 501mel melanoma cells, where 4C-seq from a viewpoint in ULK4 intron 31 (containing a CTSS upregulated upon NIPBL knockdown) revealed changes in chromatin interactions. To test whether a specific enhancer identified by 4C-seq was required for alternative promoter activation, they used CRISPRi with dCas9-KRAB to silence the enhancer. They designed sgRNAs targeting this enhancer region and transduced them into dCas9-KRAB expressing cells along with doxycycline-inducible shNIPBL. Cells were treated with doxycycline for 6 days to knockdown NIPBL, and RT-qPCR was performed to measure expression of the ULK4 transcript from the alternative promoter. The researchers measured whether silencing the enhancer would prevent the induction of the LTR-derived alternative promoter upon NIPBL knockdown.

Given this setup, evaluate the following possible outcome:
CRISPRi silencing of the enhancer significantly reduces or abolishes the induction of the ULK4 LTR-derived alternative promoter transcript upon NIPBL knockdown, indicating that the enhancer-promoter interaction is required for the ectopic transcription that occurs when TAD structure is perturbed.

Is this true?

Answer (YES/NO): YES